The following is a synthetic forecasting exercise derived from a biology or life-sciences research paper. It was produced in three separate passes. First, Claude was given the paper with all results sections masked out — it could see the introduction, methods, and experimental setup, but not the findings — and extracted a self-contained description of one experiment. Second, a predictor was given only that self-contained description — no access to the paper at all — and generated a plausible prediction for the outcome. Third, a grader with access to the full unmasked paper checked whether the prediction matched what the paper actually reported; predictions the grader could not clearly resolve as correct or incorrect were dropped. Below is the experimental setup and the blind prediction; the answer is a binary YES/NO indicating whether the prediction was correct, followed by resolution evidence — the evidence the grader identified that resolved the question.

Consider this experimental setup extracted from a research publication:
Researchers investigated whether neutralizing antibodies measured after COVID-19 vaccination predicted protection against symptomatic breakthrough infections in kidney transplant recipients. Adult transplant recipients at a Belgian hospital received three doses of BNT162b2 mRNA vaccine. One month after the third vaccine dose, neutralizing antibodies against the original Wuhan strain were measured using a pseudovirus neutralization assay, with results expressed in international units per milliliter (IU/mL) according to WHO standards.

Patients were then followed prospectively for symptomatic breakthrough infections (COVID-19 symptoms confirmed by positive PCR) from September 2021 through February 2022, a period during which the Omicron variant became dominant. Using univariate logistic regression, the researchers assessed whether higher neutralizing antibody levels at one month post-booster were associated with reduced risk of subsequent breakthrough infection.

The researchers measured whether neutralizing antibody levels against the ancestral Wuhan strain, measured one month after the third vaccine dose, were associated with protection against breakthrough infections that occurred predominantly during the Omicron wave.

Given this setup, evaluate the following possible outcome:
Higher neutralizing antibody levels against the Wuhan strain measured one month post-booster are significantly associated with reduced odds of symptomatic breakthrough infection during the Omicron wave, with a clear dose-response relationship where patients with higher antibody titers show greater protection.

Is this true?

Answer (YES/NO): YES